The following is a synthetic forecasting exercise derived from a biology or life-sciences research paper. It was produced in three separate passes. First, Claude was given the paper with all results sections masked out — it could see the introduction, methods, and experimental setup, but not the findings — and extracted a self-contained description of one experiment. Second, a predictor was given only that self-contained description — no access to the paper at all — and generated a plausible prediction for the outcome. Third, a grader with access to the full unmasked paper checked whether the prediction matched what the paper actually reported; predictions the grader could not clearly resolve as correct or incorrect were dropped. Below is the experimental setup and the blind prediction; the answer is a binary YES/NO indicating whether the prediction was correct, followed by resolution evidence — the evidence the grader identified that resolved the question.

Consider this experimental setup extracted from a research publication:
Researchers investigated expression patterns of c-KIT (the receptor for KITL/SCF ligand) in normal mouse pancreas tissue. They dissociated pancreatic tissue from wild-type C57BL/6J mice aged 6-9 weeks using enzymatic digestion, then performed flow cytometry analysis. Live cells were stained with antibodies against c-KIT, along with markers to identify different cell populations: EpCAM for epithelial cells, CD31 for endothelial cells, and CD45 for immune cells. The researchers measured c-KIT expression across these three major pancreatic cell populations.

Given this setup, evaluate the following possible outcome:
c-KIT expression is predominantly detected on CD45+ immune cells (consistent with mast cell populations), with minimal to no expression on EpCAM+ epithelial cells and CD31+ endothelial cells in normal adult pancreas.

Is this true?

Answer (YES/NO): NO